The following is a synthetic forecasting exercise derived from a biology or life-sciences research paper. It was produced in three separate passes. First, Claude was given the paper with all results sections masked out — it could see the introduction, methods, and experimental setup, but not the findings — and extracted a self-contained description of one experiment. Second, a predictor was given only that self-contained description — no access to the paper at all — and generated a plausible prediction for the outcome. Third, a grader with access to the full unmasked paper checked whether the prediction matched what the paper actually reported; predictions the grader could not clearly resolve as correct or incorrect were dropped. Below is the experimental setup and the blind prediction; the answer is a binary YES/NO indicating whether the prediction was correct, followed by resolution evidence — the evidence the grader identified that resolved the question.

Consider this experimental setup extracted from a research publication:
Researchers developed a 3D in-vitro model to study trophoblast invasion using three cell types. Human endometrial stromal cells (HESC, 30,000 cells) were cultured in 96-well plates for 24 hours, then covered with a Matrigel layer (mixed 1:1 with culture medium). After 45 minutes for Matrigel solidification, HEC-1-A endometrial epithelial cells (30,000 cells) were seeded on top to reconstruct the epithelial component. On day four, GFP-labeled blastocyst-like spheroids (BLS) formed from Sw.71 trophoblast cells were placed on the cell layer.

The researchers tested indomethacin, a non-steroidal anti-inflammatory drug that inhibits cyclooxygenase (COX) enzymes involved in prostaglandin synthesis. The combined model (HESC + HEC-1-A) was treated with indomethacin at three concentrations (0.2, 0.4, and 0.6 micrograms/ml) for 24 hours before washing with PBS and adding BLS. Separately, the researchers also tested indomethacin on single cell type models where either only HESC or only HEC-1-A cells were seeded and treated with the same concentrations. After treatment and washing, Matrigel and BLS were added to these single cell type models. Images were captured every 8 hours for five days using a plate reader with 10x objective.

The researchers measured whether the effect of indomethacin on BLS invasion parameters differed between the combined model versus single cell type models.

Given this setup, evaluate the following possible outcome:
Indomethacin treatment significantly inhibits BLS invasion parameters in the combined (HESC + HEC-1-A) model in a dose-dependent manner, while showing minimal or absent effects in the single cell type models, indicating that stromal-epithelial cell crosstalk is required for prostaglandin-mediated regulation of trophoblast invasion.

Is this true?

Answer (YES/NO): NO